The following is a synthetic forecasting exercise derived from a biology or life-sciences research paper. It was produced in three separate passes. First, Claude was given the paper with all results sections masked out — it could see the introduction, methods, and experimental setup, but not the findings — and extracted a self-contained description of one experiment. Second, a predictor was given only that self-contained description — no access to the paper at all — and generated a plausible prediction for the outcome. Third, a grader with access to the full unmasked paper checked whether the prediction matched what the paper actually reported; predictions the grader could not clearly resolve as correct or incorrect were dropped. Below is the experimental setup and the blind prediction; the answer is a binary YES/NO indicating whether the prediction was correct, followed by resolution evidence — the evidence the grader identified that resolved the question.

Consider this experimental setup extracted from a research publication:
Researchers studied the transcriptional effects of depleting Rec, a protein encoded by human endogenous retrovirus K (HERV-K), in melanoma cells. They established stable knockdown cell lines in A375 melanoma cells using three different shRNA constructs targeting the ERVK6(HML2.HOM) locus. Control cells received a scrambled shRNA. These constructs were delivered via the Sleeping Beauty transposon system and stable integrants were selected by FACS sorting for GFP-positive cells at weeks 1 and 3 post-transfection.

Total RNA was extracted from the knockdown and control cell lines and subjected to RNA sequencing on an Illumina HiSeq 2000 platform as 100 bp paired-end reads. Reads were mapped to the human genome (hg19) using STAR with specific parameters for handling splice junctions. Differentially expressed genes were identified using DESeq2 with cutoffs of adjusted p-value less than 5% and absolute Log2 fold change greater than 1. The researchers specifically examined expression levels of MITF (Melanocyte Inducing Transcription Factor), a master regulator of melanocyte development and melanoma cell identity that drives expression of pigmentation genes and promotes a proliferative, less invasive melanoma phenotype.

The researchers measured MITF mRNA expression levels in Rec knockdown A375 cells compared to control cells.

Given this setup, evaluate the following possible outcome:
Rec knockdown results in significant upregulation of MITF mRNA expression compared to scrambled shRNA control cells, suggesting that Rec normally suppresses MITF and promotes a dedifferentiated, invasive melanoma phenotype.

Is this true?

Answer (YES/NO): NO